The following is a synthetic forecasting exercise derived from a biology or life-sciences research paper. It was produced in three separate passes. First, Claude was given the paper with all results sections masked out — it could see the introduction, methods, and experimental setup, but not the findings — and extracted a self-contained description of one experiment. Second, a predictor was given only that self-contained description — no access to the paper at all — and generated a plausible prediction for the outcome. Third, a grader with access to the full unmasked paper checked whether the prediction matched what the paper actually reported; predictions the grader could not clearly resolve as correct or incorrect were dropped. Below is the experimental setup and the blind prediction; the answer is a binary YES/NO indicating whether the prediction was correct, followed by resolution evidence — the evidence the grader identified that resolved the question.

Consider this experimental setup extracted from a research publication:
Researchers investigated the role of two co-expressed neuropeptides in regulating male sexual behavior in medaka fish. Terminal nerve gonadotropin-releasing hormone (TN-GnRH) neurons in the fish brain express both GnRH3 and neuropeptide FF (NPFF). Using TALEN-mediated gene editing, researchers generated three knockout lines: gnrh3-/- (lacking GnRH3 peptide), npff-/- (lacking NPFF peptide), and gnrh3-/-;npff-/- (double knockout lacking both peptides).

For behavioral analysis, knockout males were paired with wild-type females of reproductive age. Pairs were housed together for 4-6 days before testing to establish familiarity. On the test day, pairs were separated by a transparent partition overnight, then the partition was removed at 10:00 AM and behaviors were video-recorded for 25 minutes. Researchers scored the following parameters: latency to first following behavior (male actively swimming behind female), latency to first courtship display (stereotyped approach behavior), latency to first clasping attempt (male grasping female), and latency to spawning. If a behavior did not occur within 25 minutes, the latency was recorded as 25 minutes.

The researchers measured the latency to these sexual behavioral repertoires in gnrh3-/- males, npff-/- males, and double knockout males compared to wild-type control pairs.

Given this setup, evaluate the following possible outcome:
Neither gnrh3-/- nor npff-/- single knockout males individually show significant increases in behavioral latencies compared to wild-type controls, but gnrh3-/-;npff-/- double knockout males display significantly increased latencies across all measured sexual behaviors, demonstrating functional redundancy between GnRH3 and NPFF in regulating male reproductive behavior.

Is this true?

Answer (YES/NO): NO